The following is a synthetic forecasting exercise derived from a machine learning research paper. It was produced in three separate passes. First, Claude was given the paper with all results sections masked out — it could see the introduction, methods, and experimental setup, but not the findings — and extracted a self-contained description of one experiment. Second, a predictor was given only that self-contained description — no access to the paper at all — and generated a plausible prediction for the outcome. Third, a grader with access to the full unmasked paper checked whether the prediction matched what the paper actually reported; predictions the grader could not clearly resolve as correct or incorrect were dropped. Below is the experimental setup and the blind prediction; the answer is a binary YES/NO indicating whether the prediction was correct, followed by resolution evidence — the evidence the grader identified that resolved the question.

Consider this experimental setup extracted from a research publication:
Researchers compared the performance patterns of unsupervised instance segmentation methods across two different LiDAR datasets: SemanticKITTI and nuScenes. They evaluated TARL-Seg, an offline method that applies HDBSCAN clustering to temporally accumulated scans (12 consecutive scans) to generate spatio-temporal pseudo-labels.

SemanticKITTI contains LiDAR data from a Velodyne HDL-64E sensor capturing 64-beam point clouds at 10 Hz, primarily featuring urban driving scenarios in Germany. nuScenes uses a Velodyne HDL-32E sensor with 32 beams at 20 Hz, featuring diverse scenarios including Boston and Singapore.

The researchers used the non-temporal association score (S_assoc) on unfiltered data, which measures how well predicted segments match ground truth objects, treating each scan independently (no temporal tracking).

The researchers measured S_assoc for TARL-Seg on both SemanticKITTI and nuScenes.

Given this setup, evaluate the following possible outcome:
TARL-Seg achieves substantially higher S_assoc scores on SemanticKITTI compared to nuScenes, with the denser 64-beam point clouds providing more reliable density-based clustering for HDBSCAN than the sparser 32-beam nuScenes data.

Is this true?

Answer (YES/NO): YES